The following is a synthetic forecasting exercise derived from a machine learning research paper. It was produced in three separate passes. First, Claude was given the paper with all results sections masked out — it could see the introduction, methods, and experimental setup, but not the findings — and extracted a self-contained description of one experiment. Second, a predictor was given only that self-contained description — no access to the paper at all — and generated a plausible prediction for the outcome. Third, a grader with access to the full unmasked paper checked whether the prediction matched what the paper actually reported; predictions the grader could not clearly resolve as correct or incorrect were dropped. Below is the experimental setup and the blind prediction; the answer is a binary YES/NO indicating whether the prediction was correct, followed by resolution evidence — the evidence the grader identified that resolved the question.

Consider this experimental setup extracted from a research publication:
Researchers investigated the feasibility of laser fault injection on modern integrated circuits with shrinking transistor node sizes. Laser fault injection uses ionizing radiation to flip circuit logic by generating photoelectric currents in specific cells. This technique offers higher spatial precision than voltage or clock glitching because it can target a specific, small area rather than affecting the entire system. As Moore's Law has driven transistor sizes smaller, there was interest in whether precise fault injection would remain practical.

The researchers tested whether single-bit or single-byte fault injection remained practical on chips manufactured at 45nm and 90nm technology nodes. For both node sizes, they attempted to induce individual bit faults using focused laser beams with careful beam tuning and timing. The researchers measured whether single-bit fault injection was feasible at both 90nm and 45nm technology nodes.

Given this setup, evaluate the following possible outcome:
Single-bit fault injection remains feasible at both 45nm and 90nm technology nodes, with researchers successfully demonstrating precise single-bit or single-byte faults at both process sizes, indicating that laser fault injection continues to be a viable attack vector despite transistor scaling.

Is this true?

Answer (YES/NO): YES